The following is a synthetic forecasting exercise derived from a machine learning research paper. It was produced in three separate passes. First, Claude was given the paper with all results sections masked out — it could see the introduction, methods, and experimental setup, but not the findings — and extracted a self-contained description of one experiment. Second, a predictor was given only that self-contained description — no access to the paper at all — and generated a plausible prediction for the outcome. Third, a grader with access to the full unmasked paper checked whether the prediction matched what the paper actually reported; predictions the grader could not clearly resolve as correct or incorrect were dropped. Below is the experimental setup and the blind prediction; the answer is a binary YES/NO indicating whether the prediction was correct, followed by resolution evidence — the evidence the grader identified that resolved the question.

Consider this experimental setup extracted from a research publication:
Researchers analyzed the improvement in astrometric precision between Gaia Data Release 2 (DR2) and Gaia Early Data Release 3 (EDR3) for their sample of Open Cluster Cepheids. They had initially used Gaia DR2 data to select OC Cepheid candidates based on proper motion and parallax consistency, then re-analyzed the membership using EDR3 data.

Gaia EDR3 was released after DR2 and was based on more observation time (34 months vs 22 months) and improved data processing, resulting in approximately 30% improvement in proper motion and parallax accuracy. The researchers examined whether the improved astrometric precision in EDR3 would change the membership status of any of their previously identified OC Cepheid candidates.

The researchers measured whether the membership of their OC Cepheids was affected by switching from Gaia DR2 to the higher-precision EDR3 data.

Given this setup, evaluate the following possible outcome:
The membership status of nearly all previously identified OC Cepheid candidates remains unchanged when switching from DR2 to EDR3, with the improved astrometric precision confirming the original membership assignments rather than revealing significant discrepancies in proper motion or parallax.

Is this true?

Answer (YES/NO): YES